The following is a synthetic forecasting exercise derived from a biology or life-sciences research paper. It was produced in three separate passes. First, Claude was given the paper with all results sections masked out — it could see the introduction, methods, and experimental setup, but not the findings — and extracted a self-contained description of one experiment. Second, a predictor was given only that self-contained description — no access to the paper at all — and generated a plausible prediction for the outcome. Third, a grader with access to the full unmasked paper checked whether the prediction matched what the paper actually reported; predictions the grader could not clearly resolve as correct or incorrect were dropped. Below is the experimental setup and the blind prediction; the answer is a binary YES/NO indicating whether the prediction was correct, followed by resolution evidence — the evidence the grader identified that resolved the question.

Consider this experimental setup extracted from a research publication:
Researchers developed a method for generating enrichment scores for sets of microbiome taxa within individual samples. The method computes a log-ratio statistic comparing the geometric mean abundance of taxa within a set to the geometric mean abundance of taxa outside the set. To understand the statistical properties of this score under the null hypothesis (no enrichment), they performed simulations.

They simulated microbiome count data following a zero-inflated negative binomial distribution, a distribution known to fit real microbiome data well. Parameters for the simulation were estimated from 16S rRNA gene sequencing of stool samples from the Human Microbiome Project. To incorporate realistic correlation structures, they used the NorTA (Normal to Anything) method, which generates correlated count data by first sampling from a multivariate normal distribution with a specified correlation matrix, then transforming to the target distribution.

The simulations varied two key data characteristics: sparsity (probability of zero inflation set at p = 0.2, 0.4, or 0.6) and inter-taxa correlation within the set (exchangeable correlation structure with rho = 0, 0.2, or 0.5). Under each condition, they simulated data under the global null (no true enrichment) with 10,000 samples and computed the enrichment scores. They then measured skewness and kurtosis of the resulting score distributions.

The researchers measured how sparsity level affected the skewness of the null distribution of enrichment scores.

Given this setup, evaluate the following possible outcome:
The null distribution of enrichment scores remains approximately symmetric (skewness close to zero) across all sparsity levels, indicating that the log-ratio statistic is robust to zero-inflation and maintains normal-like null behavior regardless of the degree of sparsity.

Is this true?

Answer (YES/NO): NO